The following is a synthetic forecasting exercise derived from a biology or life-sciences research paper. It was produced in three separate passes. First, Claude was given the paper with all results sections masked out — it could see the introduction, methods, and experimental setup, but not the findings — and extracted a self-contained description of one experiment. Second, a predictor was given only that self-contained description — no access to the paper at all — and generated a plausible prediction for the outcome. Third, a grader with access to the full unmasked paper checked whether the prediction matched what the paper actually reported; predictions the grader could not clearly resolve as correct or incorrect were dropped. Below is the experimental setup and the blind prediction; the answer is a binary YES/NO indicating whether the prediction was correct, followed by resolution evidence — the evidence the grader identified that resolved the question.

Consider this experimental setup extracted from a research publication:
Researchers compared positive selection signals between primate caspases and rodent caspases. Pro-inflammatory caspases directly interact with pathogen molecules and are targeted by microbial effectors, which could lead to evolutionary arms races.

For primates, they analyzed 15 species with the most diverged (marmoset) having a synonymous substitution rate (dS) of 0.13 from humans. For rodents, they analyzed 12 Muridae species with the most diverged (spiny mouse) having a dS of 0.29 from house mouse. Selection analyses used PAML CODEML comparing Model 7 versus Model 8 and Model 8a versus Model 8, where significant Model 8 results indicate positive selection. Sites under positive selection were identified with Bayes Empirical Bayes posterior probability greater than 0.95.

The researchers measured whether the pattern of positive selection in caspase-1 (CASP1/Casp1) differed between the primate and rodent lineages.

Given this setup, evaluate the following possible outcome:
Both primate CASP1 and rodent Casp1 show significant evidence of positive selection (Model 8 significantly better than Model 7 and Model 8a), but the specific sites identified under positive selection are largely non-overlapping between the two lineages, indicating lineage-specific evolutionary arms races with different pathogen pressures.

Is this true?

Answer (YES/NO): NO